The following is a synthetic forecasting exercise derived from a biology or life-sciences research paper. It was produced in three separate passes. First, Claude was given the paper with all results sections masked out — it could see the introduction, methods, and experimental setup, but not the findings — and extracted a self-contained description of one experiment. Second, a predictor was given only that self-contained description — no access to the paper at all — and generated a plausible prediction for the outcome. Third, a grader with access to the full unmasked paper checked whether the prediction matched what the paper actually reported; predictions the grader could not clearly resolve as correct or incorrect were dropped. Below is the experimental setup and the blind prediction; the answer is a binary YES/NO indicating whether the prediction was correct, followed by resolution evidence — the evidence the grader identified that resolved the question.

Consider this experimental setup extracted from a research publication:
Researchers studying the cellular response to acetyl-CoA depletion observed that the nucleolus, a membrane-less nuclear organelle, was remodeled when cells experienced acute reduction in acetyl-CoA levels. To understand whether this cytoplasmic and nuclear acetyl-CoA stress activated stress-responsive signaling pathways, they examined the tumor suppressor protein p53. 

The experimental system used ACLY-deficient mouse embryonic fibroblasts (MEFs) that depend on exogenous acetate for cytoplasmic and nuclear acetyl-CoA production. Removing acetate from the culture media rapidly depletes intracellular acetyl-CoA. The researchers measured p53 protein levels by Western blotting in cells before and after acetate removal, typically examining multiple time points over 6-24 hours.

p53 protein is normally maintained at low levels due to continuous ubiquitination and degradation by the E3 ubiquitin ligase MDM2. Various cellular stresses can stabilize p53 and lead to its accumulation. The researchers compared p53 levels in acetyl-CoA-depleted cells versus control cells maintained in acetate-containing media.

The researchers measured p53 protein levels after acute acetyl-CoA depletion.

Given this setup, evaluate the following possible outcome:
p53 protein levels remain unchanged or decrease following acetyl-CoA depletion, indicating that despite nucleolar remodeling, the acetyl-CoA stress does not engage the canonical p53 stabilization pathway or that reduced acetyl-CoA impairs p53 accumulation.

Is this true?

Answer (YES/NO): NO